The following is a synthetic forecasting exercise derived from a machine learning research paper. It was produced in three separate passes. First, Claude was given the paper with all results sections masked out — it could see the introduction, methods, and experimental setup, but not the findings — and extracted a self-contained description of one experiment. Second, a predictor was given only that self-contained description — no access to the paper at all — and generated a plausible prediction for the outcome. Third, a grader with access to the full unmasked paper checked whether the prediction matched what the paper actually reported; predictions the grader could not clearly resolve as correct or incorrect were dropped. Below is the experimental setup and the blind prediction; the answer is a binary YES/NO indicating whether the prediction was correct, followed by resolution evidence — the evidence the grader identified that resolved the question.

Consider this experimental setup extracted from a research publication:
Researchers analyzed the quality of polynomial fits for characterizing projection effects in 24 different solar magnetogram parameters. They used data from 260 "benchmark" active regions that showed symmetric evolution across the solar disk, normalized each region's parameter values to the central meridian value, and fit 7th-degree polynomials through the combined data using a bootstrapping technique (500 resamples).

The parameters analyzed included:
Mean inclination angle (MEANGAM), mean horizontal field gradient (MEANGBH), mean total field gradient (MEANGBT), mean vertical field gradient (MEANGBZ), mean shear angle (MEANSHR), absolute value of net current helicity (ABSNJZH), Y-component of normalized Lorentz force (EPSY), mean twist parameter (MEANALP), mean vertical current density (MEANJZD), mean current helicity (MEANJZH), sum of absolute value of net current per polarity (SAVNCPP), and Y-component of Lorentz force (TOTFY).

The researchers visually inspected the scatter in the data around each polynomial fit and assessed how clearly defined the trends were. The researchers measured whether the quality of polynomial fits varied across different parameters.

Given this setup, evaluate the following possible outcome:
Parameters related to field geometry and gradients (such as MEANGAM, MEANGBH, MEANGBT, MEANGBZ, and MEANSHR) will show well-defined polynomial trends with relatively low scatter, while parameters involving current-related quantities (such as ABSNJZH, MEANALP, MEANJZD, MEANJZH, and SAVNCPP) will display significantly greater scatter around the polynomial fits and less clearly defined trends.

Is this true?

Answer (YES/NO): YES